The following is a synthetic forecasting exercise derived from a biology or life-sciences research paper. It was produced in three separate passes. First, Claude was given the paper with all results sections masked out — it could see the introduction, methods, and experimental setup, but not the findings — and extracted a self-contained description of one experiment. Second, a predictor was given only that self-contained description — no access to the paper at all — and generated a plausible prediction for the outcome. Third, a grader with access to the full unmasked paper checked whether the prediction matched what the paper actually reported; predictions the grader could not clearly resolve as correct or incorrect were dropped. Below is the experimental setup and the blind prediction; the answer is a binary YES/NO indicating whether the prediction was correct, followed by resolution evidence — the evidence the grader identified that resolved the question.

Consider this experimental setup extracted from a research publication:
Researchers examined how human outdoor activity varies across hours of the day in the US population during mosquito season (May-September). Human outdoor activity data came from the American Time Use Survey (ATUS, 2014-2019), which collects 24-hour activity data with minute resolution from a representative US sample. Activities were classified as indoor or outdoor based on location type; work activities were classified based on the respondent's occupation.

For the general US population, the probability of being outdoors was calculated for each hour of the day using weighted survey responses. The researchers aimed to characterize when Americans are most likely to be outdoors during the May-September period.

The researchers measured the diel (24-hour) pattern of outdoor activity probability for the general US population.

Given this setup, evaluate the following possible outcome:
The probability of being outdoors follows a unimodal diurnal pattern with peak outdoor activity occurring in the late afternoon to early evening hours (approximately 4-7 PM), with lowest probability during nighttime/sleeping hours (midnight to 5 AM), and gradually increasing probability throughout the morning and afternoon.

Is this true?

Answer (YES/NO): NO